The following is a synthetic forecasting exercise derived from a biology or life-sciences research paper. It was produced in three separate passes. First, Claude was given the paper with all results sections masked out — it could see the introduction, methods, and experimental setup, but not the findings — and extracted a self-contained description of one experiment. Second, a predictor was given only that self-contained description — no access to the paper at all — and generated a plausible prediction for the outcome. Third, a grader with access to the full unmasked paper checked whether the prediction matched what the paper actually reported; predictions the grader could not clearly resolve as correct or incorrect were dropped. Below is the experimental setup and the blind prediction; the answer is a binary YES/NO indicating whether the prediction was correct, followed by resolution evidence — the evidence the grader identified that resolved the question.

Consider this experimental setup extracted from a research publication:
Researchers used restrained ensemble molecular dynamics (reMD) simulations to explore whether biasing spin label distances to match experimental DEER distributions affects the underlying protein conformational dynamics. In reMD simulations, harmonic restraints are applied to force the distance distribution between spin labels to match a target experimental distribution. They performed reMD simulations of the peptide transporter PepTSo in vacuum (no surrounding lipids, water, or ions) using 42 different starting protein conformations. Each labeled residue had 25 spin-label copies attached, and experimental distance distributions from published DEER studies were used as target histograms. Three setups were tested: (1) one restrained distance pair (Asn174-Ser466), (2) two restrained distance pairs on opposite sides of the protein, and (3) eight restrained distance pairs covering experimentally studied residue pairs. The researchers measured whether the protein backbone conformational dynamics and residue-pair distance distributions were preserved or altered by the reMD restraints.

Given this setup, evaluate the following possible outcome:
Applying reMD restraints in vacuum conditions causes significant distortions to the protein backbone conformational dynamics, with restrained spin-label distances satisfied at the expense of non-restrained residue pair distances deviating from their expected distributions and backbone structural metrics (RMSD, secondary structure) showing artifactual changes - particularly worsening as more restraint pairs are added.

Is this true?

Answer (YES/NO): NO